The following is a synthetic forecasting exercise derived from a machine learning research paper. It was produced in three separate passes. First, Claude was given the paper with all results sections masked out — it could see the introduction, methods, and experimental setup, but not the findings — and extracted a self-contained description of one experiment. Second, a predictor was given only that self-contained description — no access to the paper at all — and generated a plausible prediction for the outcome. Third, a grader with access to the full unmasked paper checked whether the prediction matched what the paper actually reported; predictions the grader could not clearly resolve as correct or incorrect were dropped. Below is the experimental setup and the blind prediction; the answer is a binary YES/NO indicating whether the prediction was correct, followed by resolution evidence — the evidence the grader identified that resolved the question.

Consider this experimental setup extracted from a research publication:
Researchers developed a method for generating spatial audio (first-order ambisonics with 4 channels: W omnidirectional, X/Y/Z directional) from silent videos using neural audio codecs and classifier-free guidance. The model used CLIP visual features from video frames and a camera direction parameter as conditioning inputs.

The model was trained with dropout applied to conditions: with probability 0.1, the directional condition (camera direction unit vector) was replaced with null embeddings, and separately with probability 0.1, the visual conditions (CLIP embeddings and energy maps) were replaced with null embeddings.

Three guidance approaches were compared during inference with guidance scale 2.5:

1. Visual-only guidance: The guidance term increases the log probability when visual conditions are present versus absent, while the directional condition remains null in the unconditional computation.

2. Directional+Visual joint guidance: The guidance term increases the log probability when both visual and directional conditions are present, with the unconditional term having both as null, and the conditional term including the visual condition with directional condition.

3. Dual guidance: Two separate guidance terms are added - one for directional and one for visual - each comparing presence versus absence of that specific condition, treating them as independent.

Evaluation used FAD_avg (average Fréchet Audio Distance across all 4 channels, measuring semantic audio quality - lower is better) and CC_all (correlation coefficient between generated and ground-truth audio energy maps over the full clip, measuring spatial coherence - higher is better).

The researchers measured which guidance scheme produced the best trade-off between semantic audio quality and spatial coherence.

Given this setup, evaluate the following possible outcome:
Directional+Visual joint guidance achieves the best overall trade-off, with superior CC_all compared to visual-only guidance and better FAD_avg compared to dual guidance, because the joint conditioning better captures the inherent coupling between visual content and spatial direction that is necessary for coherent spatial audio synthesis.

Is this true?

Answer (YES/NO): YES